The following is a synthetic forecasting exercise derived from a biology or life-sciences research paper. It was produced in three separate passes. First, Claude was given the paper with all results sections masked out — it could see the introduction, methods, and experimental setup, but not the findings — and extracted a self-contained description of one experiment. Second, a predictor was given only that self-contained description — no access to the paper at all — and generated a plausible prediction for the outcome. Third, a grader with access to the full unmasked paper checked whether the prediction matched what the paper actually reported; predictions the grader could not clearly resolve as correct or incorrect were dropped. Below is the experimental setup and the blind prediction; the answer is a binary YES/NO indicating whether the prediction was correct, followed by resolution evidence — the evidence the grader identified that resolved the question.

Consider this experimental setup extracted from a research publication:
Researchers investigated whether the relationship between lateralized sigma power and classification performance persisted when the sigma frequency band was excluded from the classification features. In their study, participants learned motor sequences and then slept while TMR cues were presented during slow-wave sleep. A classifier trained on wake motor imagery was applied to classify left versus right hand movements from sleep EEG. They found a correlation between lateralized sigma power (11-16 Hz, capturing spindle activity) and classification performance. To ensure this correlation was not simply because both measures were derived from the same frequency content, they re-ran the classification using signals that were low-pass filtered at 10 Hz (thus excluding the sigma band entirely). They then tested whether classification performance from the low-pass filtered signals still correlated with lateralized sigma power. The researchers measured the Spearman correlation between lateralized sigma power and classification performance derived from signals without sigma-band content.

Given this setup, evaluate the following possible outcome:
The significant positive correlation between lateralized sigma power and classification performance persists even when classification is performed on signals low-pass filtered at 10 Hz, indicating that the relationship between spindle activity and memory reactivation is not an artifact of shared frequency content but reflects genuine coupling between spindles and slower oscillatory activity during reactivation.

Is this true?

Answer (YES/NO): YES